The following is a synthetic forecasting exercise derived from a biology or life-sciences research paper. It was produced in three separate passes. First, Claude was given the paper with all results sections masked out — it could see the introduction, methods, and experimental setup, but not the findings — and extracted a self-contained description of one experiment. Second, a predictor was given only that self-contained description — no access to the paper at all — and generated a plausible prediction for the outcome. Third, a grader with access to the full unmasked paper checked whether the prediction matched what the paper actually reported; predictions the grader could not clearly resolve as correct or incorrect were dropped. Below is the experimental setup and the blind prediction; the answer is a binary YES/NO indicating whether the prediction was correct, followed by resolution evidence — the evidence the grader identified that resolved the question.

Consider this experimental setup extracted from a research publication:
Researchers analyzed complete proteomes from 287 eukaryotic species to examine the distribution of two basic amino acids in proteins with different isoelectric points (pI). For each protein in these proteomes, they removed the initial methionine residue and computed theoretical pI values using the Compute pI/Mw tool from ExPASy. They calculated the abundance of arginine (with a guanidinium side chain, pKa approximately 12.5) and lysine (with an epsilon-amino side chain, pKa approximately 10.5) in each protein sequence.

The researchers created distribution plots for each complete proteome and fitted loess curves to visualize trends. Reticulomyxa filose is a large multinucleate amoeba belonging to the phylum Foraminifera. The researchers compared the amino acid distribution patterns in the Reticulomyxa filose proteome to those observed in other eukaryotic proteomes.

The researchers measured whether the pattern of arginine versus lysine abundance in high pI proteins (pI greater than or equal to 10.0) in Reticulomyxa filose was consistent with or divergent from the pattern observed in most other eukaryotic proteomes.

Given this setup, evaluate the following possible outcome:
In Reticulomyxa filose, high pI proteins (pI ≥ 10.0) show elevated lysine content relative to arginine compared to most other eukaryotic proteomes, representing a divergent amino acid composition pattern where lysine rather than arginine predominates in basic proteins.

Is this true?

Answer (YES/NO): YES